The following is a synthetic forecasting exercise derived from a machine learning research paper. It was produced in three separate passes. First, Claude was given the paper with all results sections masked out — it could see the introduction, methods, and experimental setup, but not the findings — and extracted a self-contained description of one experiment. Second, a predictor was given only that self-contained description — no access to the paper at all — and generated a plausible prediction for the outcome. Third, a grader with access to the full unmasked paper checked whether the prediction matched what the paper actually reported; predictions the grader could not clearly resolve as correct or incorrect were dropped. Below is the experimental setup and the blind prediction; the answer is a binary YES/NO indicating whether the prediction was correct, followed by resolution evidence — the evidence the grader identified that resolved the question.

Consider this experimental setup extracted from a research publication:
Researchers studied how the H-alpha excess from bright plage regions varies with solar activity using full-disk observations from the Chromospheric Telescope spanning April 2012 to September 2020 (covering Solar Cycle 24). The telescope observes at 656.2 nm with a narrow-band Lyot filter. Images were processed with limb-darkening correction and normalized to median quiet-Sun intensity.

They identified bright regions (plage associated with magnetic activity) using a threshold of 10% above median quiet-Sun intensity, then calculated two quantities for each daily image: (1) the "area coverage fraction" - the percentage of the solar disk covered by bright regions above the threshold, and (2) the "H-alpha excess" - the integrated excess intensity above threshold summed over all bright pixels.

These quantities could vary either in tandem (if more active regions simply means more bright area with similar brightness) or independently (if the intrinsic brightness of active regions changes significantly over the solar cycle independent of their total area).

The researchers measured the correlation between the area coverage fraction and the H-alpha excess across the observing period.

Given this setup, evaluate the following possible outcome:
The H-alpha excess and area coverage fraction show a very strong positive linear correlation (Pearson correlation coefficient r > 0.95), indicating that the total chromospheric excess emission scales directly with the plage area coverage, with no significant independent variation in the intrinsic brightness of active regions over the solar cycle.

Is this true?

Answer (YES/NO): NO